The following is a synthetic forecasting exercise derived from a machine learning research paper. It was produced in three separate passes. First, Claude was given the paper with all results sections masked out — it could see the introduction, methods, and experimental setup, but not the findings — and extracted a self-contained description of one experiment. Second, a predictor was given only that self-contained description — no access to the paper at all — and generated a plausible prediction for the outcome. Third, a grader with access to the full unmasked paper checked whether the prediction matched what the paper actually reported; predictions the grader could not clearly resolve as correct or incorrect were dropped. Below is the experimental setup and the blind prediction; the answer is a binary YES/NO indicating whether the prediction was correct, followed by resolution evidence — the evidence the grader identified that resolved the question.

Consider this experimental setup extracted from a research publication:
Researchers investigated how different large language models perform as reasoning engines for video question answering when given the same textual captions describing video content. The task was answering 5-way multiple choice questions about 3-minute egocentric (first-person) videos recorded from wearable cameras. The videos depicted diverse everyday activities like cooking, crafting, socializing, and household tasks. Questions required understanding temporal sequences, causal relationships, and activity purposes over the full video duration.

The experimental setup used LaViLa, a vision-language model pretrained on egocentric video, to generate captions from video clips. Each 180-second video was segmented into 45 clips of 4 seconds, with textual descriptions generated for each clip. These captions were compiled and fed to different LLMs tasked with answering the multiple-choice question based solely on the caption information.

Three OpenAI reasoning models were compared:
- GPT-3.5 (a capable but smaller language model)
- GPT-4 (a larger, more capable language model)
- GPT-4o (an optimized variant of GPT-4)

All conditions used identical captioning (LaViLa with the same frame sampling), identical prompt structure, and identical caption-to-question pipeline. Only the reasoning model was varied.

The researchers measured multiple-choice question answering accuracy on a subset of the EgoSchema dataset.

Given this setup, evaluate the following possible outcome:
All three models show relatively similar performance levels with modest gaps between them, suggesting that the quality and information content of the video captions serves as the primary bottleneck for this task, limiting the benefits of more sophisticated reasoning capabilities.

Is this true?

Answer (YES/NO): NO